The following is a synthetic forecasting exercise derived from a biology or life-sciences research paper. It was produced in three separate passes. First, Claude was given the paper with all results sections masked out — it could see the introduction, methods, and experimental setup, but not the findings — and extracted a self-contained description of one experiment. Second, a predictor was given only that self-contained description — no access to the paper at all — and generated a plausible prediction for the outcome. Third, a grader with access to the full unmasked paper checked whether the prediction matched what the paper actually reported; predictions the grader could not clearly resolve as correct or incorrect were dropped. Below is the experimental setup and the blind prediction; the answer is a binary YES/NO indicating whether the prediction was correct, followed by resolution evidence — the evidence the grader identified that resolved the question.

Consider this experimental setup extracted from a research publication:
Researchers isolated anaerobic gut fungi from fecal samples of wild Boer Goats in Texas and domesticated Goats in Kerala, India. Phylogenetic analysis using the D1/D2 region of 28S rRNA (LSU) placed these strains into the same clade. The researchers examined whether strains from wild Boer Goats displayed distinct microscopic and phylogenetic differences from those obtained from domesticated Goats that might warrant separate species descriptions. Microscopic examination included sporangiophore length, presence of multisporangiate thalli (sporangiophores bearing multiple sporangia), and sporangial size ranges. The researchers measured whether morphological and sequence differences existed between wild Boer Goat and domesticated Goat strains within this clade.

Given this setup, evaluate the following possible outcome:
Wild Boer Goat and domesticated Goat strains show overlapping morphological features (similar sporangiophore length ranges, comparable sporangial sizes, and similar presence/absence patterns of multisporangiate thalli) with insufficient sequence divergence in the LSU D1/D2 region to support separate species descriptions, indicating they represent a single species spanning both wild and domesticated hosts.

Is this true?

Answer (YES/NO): NO